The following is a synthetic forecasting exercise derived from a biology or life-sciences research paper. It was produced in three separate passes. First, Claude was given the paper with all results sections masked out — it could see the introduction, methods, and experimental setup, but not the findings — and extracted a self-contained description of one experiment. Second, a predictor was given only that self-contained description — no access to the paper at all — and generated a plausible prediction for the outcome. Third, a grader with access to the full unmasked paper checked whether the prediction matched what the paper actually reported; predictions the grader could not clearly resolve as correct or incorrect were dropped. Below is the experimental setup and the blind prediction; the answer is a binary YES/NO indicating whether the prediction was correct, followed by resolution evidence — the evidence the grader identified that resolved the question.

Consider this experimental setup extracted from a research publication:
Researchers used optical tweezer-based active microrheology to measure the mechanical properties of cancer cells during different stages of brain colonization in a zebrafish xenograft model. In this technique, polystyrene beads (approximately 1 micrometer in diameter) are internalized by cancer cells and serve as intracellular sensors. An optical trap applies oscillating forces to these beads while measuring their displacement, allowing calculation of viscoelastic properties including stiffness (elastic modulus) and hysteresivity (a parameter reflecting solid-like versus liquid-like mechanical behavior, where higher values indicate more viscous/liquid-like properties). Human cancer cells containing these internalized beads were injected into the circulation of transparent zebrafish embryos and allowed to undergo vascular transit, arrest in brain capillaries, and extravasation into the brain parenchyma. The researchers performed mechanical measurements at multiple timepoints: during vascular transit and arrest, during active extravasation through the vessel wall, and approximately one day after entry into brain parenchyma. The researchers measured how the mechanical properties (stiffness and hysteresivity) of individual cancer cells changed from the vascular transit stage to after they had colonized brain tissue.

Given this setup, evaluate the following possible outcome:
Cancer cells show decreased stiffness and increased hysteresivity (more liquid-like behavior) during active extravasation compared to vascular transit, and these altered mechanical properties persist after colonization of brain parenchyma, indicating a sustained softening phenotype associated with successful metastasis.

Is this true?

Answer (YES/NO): NO